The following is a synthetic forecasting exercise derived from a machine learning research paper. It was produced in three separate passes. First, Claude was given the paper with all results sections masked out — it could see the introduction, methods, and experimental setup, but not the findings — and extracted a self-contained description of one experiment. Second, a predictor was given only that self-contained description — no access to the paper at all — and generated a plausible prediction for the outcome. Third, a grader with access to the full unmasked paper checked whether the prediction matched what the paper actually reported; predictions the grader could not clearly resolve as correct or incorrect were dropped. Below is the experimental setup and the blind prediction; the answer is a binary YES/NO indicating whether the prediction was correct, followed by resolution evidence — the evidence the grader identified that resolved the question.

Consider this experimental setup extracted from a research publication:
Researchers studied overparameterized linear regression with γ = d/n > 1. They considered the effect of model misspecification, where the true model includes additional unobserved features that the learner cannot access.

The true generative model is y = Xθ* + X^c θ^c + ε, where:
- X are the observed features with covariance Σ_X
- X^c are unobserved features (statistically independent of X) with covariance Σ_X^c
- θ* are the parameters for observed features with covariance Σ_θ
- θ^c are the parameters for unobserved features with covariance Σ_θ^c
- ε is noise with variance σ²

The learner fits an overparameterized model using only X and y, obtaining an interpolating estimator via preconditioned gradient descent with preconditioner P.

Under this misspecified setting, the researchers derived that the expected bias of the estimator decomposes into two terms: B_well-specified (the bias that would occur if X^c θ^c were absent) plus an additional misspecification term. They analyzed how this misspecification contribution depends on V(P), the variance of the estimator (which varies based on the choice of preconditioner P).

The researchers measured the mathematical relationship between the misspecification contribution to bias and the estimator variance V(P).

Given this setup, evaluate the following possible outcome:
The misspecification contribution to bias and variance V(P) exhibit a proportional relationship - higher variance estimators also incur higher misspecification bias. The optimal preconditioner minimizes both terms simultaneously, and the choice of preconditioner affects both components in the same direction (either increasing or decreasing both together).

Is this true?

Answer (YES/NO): YES